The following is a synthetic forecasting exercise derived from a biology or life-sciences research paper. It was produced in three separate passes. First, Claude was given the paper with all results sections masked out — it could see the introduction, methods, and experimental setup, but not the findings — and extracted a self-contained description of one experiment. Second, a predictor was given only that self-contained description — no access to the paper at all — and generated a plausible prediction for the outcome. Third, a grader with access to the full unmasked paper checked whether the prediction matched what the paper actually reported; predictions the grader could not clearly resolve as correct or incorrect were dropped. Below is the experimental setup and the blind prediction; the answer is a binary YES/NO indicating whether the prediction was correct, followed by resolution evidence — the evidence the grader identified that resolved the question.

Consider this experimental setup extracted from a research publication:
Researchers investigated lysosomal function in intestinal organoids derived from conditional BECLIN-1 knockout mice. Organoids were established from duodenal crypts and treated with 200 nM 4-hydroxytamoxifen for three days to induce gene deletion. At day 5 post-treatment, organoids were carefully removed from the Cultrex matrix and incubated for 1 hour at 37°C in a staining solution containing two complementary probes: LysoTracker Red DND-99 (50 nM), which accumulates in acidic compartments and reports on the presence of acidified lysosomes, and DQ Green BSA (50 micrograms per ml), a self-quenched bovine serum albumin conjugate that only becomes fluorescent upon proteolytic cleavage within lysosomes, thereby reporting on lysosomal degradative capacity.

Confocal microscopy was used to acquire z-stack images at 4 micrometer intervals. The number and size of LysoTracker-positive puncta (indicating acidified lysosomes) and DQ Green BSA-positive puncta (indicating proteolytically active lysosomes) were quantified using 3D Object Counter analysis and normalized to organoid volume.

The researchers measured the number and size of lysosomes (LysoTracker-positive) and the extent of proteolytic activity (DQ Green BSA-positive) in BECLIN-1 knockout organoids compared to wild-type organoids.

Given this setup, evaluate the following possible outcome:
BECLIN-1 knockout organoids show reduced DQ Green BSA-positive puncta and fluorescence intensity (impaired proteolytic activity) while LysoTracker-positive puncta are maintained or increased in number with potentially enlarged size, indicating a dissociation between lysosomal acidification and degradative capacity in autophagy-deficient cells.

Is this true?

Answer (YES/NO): YES